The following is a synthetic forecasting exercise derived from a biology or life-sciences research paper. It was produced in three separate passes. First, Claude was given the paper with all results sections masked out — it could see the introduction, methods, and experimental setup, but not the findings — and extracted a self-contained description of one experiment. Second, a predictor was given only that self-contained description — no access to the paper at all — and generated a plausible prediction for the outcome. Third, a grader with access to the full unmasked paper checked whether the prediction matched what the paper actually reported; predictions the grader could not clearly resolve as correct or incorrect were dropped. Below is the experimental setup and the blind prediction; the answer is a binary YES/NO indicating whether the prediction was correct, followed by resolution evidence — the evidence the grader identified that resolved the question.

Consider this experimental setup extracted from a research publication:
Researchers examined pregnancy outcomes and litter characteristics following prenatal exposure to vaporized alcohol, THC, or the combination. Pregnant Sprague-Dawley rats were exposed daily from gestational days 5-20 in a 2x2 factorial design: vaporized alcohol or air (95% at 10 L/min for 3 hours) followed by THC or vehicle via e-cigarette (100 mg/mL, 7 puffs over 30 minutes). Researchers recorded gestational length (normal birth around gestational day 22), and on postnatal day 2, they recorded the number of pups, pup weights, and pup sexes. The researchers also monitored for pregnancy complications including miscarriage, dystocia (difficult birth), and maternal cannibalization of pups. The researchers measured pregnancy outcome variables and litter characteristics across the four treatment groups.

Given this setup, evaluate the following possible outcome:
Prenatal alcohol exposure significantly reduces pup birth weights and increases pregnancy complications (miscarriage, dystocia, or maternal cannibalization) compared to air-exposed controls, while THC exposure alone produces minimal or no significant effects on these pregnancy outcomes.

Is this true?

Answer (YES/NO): NO